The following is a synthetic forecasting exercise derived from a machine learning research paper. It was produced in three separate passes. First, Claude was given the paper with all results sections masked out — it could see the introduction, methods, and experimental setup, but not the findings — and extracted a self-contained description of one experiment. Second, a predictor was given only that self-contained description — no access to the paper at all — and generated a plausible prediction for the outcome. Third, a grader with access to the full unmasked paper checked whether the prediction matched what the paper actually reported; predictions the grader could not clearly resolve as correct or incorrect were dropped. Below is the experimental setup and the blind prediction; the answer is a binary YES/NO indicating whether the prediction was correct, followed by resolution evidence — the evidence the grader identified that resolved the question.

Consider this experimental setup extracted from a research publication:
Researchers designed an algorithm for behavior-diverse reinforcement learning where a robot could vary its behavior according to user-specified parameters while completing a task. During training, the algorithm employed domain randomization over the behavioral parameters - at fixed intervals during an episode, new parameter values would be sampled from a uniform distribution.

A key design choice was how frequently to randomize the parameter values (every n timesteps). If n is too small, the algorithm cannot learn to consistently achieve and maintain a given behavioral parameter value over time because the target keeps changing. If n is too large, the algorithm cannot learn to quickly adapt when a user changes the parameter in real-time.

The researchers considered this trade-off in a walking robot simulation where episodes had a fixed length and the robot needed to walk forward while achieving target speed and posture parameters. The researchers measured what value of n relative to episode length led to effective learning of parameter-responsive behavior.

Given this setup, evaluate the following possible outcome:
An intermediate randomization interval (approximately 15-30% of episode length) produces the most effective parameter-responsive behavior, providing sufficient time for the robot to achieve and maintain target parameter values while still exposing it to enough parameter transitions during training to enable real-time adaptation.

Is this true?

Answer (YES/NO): NO